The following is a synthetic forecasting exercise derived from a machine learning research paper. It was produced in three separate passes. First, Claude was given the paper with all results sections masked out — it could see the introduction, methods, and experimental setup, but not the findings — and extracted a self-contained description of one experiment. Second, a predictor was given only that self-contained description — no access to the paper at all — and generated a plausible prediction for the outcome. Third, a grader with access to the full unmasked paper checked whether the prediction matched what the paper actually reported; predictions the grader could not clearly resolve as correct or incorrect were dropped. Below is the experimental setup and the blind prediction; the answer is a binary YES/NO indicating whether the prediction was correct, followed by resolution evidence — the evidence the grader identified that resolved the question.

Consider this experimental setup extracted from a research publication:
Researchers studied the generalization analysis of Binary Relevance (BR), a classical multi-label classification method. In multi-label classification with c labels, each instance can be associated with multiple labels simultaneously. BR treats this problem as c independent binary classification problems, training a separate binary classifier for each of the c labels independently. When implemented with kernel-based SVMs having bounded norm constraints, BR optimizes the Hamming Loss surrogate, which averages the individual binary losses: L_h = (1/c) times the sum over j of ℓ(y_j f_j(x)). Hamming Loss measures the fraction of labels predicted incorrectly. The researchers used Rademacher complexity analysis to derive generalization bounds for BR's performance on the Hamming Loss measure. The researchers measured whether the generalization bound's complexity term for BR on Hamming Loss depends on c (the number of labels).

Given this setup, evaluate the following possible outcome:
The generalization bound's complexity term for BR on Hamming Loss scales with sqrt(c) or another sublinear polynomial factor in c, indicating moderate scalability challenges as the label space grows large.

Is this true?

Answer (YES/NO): NO